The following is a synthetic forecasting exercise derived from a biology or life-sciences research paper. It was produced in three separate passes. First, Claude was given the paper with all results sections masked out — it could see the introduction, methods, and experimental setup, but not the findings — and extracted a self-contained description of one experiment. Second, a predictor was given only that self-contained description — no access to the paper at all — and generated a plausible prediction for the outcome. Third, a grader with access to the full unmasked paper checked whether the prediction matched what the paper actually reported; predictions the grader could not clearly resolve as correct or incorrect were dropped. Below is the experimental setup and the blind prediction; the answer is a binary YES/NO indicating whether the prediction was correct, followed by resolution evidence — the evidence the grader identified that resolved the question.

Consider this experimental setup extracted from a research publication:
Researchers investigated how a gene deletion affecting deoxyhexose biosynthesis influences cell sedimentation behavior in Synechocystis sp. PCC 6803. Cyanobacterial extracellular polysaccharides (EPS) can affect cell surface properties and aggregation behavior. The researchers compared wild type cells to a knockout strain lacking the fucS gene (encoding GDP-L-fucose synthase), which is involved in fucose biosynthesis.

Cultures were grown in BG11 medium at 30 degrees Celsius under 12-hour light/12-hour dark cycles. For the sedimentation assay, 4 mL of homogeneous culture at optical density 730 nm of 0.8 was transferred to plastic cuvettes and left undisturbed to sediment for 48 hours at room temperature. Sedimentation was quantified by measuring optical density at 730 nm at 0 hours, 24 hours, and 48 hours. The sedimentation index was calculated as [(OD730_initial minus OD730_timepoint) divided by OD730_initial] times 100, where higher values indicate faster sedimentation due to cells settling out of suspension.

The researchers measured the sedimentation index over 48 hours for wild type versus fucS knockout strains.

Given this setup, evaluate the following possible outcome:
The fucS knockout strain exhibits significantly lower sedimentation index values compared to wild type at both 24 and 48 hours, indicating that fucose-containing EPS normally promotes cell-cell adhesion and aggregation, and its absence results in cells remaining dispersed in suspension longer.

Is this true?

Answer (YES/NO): NO